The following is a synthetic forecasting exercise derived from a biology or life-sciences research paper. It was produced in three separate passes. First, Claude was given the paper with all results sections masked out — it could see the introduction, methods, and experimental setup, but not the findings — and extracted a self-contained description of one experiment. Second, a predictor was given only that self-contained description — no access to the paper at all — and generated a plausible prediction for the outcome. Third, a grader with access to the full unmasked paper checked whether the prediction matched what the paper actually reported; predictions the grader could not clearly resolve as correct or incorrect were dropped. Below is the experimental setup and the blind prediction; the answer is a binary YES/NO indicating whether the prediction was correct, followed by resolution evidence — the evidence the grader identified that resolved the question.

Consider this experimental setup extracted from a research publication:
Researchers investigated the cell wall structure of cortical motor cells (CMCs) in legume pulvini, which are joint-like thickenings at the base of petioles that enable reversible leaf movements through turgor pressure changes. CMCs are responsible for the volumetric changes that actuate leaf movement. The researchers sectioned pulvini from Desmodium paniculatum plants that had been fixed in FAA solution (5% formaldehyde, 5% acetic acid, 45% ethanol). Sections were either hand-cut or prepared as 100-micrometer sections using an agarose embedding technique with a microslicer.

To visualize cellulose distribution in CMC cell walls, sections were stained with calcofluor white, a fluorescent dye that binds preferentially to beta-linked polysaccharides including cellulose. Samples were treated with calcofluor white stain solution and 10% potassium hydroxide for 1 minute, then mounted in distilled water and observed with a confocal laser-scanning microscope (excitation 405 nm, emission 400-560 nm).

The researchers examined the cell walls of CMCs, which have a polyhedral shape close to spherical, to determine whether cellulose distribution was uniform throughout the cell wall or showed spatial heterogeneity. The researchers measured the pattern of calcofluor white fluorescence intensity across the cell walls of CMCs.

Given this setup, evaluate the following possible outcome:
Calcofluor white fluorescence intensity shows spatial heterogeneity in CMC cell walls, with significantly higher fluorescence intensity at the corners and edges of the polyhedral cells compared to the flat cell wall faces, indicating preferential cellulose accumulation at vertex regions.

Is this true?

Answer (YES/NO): NO